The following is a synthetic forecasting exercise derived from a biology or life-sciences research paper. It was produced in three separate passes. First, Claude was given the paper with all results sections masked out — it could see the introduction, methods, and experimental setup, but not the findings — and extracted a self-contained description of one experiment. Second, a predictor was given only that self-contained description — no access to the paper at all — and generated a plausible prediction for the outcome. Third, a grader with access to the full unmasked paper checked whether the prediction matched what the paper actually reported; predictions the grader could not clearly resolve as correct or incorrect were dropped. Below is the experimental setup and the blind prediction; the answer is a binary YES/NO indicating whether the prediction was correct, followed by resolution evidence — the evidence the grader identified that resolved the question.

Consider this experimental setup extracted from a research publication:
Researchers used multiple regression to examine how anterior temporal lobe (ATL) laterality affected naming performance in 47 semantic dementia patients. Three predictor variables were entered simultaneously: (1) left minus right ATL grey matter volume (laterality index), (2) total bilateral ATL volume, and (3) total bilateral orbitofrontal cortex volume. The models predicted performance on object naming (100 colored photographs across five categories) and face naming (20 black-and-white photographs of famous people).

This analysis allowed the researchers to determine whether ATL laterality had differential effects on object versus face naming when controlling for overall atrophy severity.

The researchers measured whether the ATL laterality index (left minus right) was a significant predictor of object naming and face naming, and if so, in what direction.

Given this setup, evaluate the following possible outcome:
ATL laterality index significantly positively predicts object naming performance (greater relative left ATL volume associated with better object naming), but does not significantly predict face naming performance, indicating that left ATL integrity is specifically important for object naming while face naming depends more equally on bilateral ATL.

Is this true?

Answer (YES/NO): NO